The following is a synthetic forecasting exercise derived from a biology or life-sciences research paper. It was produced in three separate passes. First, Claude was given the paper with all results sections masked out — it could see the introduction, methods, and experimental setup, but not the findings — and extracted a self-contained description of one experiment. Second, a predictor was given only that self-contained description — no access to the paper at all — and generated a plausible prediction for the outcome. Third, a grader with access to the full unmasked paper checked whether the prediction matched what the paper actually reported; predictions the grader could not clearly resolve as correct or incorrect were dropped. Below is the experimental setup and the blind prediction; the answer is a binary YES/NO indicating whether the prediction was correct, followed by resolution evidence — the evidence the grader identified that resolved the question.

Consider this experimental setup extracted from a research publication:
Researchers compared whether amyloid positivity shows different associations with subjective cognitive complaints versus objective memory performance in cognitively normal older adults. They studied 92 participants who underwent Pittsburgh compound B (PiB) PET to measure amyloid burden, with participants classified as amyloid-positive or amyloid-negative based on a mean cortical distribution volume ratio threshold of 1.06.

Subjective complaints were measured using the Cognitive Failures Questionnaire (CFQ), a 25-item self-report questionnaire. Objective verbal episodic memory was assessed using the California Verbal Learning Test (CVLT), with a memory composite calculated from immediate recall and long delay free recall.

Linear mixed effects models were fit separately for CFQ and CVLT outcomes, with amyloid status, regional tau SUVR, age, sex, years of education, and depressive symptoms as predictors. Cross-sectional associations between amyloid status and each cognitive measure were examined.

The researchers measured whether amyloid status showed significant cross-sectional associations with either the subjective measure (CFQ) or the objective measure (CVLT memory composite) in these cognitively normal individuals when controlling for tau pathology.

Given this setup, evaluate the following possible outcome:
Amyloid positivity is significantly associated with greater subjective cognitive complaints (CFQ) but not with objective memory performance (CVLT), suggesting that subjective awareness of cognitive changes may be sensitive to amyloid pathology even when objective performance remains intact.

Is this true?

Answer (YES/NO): NO